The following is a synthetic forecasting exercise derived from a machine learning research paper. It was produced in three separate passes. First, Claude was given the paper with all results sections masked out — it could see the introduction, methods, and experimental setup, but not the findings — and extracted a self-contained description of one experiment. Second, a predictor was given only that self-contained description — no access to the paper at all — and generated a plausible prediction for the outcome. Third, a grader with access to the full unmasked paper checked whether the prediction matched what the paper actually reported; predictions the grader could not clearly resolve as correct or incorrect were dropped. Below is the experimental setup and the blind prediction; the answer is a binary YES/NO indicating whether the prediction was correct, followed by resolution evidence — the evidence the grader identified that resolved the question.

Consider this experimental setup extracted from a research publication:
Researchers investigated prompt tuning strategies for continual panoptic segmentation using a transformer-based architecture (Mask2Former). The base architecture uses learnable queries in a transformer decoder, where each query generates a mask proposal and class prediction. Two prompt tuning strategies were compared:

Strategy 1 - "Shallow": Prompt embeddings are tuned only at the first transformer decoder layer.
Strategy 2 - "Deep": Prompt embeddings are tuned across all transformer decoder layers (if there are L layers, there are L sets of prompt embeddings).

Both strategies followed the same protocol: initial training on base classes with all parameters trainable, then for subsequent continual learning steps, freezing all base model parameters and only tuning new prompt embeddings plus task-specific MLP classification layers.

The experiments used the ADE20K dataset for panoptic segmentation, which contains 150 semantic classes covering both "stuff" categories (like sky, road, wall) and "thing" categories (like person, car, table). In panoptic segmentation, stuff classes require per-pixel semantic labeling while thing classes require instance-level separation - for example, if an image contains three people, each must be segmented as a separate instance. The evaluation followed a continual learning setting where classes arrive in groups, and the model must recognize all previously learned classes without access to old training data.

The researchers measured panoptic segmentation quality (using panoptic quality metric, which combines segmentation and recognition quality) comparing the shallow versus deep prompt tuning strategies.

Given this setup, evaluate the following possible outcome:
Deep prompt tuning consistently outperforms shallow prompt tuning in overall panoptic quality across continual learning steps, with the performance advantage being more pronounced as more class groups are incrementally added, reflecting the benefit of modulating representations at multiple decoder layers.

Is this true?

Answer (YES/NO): NO